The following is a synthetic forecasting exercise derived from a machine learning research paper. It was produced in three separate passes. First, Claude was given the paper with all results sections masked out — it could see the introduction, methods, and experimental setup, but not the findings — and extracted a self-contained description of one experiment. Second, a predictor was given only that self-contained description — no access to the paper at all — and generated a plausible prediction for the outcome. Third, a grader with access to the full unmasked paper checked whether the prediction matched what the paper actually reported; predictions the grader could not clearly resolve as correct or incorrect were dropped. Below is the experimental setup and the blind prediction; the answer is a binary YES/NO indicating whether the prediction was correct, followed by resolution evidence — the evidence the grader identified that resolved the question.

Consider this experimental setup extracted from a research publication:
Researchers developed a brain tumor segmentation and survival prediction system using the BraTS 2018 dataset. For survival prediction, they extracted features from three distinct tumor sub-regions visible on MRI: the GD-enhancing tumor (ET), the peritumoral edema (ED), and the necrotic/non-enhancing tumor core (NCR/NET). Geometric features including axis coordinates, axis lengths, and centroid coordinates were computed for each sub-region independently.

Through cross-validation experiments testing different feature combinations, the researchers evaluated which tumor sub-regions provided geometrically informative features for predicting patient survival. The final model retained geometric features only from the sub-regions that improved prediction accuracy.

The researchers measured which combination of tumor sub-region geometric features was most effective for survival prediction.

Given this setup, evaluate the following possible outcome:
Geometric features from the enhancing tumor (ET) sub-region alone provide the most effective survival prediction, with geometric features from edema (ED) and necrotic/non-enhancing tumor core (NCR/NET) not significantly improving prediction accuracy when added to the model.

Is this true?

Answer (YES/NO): NO